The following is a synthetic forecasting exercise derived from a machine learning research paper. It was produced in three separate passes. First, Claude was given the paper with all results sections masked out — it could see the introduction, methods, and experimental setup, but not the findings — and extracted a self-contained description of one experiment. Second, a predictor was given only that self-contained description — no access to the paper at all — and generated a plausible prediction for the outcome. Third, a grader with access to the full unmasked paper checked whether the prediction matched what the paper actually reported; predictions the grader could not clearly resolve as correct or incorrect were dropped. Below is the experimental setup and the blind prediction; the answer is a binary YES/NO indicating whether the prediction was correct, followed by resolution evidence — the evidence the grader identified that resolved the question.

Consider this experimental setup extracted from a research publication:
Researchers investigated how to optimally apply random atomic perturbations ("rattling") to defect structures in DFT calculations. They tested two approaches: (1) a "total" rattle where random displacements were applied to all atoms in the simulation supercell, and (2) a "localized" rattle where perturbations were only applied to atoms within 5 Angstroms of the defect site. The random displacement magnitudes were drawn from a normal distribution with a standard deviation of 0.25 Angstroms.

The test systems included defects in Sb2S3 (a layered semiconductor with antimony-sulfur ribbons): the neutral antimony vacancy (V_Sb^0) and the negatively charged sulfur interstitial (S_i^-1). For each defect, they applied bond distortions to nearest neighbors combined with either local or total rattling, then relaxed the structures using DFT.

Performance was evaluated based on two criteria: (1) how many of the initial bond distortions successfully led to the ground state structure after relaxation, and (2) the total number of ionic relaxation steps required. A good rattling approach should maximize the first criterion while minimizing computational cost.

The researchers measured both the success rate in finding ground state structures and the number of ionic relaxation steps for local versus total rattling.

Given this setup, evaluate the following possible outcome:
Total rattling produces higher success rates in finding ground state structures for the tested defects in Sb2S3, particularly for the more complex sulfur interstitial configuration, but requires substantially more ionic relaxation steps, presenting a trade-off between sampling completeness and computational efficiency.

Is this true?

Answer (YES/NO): NO